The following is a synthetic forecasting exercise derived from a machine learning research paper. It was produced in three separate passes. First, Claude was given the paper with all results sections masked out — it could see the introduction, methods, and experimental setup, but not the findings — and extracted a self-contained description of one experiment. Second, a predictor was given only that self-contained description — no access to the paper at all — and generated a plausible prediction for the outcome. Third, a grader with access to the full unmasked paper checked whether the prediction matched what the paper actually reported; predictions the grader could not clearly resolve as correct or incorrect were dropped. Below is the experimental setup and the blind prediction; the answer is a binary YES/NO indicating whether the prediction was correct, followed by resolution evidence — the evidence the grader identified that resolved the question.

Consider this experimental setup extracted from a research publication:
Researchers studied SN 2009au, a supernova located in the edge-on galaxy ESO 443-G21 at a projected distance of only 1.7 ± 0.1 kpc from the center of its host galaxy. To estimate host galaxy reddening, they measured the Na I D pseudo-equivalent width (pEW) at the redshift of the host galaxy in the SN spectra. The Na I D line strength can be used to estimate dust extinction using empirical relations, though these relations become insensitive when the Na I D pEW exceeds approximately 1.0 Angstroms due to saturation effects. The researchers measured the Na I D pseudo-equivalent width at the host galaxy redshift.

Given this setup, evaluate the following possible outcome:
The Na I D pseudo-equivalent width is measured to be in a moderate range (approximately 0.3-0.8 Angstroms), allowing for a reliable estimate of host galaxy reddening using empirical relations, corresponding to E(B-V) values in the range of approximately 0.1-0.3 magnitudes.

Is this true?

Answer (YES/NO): NO